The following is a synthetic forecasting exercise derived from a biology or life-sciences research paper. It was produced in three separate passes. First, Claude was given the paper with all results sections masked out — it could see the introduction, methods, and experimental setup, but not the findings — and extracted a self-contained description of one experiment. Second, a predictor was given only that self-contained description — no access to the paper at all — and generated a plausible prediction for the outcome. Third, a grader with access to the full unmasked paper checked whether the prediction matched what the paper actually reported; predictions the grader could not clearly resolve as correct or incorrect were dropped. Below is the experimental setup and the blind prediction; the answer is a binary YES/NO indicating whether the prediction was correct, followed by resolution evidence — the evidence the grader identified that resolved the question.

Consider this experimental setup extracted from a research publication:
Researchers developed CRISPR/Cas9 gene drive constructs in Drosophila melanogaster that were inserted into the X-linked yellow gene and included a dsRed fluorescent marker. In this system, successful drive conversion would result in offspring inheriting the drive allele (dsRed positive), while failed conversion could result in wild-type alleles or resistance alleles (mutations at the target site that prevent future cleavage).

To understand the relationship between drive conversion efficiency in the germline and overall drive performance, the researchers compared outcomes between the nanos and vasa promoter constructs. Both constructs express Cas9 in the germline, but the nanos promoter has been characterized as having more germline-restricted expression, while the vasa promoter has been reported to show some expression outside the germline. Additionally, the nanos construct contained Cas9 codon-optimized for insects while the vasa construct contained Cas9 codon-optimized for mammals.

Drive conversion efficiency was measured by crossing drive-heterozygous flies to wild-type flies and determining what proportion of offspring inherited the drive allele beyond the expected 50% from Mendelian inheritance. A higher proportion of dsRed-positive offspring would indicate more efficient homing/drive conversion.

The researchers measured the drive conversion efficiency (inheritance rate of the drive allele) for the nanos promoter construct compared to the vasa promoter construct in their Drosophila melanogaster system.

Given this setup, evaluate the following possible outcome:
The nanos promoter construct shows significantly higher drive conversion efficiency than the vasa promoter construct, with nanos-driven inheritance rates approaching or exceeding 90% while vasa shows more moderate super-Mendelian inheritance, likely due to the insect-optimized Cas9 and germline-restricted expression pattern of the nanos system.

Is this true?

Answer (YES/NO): NO